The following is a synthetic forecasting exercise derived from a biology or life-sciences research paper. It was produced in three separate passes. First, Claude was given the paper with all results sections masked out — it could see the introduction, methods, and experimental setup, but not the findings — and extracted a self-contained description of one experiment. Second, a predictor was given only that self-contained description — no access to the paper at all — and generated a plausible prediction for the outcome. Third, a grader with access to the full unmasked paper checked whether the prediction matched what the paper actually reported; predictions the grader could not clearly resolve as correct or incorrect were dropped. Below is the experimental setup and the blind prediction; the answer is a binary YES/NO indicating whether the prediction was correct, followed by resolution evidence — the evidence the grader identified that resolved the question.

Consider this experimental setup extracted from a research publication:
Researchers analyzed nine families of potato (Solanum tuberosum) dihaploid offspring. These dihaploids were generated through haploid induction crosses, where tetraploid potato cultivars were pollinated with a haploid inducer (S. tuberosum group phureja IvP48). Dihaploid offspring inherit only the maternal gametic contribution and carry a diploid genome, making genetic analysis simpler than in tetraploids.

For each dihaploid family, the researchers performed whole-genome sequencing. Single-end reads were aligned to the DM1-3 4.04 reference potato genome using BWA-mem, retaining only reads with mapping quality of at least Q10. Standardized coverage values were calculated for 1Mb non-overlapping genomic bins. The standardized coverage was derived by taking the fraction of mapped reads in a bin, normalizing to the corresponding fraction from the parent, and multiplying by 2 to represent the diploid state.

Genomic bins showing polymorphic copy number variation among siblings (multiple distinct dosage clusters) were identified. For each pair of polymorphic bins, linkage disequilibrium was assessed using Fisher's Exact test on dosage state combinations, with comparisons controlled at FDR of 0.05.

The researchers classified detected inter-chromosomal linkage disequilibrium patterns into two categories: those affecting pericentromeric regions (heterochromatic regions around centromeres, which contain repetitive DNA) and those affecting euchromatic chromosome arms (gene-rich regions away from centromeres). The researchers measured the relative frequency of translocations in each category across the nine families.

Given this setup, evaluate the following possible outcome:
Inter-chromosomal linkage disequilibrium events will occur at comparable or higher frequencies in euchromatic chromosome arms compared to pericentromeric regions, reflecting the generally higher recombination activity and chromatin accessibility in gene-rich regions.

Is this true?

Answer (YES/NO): NO